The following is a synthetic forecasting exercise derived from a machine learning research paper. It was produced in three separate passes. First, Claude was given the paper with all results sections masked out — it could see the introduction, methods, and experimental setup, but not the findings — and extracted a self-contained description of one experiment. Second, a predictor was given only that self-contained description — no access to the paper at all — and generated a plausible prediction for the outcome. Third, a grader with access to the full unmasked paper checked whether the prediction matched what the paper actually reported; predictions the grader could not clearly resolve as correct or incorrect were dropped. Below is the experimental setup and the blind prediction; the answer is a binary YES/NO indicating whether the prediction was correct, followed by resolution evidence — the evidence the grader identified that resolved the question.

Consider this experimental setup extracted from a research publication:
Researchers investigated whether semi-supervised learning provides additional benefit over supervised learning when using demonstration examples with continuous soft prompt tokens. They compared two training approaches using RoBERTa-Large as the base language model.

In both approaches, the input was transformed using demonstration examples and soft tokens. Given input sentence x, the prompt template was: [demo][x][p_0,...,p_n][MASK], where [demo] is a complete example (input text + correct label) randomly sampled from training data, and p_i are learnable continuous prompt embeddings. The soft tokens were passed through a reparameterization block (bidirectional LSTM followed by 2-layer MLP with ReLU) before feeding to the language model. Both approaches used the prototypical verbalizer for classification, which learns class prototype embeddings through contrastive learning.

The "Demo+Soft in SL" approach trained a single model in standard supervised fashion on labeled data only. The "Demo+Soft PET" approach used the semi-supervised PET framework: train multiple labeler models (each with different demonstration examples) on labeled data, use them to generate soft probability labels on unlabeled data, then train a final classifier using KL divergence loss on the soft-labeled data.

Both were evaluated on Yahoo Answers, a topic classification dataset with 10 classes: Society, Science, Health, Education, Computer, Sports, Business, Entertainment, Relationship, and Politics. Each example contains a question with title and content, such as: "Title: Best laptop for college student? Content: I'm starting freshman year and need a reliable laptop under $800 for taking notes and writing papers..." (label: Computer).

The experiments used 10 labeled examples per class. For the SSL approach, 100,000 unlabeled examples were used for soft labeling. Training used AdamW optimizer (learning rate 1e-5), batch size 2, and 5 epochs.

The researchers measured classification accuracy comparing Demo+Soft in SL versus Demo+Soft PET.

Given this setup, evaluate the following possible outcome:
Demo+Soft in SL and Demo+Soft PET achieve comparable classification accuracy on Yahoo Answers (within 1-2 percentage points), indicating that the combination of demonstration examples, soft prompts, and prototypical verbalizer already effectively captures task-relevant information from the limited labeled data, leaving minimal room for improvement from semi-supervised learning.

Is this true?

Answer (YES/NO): YES